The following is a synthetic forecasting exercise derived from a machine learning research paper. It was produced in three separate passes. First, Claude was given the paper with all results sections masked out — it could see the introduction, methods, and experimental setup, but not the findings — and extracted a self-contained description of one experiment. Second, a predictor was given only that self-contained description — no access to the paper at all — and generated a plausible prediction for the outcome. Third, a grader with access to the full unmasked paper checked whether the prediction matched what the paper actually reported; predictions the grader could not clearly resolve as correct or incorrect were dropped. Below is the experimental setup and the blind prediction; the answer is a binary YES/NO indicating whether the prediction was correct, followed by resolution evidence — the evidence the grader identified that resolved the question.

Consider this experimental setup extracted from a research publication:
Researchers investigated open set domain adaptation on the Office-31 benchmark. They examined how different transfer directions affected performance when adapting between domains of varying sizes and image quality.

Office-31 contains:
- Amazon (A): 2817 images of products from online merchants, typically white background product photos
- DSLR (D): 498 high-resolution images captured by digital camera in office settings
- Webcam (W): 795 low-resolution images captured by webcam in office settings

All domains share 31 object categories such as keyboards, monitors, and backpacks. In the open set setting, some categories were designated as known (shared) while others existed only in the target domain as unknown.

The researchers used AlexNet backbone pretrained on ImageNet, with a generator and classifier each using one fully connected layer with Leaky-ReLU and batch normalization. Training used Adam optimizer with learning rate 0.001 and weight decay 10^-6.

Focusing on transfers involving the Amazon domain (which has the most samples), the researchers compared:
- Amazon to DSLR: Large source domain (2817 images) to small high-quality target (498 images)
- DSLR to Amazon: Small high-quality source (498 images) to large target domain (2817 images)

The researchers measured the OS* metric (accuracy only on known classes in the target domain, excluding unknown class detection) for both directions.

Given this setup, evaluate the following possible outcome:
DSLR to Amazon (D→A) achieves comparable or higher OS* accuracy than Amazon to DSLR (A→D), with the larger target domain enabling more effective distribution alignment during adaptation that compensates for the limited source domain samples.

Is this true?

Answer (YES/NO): NO